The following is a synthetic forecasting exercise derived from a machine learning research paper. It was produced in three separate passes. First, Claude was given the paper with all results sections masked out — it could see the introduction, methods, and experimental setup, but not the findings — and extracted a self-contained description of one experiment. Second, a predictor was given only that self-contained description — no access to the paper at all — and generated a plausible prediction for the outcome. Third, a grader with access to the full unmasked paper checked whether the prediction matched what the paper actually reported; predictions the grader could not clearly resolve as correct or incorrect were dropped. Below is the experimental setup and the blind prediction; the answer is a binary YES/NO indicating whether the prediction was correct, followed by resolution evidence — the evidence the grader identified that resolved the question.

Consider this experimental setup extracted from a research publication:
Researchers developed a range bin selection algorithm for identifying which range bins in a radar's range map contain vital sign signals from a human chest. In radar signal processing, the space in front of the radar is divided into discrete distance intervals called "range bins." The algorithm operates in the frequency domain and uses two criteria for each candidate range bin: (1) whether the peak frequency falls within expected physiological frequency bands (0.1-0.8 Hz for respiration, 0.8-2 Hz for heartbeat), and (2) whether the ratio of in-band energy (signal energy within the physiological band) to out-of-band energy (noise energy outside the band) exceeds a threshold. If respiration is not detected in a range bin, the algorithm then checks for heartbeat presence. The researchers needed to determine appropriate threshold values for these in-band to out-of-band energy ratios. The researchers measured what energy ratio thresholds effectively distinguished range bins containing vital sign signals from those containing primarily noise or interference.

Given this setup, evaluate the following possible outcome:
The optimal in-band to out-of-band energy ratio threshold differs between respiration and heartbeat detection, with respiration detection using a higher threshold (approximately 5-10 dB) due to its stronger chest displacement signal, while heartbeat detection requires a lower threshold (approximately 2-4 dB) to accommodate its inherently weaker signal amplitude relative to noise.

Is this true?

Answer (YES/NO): NO